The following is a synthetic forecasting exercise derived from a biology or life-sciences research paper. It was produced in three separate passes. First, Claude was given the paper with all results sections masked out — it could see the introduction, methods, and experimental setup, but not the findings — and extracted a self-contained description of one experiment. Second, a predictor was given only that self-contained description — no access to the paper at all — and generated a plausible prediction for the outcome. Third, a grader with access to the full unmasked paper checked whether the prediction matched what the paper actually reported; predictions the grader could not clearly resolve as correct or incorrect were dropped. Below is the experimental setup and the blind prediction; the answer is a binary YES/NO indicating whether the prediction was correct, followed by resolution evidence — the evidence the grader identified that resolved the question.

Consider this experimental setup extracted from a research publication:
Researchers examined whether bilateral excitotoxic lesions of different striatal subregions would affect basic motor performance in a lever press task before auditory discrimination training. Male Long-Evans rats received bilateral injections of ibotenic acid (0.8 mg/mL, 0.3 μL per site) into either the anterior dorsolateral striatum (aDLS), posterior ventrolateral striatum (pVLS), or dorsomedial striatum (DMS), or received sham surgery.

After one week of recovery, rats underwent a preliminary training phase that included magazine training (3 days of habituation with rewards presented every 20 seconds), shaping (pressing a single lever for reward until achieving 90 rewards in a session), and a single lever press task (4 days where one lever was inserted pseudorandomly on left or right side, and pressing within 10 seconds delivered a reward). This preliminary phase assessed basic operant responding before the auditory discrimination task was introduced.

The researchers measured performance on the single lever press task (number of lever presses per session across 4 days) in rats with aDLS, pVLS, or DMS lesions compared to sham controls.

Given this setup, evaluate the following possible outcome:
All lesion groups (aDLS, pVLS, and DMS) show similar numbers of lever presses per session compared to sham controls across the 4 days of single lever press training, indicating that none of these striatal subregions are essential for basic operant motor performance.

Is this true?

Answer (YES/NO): YES